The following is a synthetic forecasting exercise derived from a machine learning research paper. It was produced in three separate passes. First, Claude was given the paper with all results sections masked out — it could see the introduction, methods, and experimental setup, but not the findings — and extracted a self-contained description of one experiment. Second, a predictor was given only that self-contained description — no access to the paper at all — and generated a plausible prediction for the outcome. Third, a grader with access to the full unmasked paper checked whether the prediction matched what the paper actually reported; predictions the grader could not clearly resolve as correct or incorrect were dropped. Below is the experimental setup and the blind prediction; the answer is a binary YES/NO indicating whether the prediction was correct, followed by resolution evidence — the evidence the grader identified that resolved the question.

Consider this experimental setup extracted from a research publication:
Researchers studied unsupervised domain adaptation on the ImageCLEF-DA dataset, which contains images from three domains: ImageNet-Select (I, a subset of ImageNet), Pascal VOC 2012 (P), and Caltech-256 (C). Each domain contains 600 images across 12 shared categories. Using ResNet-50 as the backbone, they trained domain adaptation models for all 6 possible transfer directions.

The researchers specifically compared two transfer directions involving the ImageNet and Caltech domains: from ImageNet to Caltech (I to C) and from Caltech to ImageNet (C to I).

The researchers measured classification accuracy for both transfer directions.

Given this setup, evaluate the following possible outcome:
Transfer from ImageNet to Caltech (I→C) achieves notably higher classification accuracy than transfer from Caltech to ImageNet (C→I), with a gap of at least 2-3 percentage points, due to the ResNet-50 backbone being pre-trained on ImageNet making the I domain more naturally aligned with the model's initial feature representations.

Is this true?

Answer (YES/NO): YES